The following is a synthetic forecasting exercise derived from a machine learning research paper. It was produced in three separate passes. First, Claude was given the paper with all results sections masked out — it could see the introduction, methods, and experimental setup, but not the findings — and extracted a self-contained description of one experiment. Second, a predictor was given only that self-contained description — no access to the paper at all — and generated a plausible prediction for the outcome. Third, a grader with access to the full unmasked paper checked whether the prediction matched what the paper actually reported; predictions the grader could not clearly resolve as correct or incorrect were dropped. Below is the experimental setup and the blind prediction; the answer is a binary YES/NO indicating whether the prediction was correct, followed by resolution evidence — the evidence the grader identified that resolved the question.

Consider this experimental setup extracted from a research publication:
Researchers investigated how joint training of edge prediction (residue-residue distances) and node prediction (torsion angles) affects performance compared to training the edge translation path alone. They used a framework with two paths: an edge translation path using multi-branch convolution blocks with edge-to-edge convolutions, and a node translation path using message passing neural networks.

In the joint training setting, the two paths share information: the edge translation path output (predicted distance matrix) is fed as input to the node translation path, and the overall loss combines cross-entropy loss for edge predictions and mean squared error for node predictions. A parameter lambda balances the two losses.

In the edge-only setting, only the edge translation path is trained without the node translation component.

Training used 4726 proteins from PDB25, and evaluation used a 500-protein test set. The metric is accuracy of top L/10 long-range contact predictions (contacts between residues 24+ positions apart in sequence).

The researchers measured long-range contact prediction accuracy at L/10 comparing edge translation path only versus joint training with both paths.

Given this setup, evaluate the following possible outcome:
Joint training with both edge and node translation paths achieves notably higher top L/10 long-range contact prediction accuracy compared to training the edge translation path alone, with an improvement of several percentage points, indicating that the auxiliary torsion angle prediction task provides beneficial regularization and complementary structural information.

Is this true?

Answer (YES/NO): NO